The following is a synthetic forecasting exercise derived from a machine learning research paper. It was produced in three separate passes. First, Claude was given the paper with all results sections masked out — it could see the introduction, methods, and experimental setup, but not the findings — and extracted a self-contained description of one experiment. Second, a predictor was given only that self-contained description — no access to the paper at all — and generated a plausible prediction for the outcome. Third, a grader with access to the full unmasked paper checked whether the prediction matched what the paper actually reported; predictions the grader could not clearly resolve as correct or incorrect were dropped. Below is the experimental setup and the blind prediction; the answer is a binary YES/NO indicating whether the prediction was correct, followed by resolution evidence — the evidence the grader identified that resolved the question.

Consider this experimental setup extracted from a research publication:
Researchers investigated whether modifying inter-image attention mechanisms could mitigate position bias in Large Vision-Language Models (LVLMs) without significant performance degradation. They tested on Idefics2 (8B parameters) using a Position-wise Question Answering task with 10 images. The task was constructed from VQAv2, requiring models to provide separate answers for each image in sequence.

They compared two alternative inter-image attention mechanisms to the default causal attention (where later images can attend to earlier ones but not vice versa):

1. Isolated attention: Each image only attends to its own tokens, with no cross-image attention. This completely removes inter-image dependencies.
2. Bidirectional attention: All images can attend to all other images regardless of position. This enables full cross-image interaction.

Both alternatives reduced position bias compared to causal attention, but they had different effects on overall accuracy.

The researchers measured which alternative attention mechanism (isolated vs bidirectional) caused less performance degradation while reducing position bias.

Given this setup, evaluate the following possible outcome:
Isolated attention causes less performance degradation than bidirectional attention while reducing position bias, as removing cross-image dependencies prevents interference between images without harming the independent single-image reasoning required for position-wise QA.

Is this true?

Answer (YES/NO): NO